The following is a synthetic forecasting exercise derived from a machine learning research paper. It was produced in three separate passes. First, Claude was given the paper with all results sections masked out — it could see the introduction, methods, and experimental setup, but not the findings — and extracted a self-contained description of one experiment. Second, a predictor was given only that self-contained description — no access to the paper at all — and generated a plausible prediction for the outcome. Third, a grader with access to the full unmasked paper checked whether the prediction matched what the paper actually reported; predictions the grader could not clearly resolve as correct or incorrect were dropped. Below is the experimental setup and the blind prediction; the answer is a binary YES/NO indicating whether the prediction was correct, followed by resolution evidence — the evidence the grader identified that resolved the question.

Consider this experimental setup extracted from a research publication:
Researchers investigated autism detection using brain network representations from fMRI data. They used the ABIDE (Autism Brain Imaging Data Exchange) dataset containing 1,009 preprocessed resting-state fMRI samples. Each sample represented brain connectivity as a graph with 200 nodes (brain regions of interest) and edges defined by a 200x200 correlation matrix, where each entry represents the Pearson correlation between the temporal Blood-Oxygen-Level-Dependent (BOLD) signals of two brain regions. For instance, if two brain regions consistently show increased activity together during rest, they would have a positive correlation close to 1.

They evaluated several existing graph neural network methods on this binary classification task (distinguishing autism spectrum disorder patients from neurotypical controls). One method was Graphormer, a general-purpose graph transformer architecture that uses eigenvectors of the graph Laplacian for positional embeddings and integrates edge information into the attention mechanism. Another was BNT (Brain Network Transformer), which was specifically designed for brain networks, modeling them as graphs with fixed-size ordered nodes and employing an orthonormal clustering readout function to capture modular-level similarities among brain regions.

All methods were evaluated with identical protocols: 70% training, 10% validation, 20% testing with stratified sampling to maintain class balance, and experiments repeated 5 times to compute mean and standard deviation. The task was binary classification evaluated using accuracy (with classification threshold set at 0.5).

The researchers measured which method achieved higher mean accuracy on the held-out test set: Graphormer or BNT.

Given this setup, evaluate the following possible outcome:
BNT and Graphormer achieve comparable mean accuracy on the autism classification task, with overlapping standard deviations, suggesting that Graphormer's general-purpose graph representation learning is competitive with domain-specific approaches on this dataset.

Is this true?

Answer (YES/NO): NO